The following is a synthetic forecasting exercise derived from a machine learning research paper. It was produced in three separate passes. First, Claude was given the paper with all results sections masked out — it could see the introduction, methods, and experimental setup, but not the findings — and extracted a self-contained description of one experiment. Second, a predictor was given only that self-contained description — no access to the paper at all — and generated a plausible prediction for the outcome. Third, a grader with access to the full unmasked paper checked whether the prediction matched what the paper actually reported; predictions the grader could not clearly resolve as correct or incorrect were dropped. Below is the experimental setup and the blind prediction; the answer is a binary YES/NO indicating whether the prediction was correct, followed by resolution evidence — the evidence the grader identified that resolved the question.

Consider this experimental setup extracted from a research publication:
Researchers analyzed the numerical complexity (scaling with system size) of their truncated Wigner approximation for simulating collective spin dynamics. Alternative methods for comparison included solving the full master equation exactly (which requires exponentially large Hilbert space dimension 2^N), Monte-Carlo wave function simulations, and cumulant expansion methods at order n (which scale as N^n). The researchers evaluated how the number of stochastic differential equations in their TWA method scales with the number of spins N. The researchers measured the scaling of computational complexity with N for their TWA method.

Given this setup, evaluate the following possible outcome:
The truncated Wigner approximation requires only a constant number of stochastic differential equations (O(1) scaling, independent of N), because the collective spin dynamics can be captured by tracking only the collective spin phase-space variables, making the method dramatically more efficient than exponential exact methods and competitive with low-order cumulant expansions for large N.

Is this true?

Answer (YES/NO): NO